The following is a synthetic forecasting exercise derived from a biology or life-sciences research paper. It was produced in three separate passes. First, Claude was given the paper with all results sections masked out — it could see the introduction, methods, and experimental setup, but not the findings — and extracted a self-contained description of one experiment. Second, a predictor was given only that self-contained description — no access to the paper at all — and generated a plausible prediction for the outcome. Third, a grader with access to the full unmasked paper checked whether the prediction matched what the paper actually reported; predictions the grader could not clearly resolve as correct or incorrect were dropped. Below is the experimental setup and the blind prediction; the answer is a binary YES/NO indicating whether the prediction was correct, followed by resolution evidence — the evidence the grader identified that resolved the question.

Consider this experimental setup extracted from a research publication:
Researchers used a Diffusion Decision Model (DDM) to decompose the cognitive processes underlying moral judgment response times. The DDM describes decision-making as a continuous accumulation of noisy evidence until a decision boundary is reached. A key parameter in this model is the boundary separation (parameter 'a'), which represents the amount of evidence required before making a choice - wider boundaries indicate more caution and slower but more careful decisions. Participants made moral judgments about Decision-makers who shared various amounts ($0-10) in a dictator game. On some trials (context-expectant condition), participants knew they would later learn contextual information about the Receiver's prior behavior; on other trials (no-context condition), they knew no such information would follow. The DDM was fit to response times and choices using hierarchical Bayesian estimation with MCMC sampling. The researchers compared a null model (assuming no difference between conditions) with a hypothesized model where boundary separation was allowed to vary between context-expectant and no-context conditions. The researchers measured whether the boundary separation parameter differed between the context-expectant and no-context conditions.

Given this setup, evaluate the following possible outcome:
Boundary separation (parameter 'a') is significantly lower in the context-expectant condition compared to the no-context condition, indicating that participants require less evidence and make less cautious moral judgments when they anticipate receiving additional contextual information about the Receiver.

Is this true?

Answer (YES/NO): NO